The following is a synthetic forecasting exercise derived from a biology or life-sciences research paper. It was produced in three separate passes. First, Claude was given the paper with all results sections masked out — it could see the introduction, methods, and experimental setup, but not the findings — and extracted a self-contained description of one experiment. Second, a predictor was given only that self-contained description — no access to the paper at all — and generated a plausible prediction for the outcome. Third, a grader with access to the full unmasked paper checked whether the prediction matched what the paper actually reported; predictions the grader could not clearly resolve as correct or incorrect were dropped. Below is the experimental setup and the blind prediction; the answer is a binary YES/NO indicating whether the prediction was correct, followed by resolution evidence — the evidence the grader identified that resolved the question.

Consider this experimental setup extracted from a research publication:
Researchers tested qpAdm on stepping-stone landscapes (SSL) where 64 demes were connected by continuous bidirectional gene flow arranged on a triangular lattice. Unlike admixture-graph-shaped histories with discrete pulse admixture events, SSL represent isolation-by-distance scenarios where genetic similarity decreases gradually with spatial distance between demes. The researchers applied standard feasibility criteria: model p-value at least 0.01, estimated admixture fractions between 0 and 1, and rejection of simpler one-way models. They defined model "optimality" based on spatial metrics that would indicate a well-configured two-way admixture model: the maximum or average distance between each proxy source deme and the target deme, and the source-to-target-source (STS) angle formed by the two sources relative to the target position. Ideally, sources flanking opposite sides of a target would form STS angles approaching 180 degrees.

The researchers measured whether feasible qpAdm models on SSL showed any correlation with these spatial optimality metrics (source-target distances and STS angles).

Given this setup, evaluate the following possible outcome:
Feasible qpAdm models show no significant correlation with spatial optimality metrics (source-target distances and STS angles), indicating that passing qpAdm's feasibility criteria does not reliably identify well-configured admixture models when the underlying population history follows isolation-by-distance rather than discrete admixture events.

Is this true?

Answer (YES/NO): NO